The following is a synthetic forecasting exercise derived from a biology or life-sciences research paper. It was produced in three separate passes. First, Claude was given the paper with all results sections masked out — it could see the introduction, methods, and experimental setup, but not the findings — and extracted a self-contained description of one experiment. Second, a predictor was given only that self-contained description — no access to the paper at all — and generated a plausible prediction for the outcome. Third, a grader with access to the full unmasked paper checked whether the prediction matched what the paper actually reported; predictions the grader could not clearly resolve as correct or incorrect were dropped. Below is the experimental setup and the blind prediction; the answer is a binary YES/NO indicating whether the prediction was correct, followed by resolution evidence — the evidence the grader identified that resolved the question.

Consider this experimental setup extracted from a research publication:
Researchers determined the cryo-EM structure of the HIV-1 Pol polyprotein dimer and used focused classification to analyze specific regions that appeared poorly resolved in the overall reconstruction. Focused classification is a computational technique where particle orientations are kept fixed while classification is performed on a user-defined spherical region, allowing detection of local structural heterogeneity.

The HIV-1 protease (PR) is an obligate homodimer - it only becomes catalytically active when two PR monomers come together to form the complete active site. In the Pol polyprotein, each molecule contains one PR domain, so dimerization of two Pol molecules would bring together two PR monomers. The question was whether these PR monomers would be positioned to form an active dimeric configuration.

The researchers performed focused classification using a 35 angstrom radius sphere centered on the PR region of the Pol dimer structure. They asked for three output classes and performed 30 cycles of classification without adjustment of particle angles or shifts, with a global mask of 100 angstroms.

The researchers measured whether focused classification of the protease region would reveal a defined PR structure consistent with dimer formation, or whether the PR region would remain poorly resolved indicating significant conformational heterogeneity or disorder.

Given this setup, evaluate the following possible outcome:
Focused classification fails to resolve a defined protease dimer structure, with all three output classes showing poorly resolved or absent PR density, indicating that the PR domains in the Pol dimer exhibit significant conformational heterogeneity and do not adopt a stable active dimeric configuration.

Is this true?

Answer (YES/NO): NO